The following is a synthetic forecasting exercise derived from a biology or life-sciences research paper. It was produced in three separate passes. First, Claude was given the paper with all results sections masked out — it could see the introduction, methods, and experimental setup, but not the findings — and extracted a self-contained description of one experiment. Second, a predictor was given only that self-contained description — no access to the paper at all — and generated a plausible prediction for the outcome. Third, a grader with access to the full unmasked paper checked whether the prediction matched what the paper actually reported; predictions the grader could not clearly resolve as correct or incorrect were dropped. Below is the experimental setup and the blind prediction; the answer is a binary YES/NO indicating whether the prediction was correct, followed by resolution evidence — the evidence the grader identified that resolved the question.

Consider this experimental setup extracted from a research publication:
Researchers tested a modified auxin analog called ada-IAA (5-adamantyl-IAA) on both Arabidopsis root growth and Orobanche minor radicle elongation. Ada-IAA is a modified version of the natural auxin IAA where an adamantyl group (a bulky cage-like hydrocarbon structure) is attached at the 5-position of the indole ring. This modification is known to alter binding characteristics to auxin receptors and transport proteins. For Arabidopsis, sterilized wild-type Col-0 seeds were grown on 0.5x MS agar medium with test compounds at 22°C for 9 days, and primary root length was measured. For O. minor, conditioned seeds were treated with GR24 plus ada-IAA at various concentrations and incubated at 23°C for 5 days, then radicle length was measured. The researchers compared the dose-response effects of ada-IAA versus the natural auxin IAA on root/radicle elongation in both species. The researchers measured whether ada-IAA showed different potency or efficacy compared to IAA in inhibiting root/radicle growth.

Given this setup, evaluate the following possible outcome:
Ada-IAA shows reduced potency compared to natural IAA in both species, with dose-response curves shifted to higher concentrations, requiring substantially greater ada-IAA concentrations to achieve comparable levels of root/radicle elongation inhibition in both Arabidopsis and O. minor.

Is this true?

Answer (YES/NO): NO